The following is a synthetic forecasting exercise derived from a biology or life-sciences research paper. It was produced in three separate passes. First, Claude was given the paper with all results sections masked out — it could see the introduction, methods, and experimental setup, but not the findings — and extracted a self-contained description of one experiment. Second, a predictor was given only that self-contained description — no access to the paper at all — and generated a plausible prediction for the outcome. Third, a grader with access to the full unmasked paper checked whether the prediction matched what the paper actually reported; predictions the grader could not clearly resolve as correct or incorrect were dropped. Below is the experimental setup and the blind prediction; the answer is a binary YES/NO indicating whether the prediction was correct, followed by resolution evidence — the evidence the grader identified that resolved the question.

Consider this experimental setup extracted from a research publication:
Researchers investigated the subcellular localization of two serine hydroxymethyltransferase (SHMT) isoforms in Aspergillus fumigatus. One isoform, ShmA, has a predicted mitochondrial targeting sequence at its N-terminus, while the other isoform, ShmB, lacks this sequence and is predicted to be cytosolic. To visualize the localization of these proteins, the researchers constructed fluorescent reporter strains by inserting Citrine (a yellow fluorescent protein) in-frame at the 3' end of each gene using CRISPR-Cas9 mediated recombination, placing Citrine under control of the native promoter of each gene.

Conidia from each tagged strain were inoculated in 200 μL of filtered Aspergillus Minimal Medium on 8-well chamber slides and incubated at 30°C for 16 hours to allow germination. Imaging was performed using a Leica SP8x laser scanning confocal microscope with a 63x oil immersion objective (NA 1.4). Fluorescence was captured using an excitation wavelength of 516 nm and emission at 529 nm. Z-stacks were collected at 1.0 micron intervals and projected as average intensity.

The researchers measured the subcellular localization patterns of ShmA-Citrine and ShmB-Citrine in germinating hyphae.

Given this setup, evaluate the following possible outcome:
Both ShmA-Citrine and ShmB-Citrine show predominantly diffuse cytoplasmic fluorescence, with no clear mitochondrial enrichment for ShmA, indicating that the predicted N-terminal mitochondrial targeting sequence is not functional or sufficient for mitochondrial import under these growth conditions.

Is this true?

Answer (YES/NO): NO